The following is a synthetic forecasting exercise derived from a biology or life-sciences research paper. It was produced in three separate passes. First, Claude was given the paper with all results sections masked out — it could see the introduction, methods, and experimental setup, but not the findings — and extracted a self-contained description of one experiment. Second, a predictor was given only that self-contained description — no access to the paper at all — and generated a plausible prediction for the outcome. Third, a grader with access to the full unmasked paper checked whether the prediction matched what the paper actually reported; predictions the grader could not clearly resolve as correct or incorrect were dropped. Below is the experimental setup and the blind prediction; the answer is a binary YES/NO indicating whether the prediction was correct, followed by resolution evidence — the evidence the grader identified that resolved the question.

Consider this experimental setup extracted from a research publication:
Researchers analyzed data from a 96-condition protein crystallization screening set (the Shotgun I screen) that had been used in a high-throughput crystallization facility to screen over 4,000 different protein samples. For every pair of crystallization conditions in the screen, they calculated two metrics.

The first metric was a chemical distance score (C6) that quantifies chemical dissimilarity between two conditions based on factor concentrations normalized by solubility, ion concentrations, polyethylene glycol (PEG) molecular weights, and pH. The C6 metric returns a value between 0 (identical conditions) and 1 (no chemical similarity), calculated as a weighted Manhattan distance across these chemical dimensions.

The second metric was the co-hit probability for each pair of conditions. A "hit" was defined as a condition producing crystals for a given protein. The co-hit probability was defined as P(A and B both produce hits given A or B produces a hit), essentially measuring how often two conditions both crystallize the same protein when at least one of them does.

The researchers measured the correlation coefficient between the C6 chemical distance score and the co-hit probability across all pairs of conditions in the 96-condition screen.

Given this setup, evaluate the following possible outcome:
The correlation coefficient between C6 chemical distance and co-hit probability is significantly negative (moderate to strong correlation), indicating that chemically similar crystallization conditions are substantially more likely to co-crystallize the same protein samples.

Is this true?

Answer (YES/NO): NO